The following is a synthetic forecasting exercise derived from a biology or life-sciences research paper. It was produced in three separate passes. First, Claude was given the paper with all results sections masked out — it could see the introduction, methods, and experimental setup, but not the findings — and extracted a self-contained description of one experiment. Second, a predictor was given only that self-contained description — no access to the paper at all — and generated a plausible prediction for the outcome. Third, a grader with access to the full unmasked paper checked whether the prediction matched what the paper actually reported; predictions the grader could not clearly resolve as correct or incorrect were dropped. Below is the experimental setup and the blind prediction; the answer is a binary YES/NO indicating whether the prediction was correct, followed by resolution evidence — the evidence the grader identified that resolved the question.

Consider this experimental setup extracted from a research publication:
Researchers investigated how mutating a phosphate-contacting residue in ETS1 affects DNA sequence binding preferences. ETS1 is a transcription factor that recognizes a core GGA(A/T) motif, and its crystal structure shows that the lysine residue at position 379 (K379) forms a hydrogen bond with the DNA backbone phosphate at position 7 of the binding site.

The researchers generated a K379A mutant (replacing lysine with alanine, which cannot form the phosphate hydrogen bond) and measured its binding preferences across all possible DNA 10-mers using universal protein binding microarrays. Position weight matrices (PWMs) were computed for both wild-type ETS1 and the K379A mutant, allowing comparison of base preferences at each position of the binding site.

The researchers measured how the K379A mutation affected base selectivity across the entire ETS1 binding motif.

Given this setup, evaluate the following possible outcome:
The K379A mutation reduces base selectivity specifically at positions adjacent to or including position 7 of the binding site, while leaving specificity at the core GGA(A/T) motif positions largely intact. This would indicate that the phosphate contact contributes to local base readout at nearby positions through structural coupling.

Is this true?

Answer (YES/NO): NO